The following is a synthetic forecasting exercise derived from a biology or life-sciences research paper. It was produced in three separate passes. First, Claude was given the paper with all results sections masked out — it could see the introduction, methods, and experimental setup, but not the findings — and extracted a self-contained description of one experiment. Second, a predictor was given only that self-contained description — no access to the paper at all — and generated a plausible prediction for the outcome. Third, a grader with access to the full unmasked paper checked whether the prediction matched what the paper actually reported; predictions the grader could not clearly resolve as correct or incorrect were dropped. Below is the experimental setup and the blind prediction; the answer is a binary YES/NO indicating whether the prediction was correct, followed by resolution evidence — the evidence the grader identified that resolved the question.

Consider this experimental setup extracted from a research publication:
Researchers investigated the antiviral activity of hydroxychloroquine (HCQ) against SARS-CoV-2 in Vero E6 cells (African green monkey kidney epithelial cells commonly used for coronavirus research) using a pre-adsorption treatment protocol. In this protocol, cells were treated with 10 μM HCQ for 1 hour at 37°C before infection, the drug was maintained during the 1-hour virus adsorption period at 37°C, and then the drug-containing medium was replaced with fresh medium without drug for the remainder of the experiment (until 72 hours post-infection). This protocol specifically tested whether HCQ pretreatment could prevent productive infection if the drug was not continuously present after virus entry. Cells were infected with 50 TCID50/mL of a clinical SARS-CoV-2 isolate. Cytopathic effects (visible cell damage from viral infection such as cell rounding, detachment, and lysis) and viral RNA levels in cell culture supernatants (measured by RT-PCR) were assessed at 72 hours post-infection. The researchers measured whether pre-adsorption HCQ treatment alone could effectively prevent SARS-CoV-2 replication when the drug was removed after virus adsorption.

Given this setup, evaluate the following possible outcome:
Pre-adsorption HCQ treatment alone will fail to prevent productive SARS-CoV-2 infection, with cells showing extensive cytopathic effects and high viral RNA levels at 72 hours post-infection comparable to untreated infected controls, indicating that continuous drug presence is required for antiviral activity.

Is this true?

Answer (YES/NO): YES